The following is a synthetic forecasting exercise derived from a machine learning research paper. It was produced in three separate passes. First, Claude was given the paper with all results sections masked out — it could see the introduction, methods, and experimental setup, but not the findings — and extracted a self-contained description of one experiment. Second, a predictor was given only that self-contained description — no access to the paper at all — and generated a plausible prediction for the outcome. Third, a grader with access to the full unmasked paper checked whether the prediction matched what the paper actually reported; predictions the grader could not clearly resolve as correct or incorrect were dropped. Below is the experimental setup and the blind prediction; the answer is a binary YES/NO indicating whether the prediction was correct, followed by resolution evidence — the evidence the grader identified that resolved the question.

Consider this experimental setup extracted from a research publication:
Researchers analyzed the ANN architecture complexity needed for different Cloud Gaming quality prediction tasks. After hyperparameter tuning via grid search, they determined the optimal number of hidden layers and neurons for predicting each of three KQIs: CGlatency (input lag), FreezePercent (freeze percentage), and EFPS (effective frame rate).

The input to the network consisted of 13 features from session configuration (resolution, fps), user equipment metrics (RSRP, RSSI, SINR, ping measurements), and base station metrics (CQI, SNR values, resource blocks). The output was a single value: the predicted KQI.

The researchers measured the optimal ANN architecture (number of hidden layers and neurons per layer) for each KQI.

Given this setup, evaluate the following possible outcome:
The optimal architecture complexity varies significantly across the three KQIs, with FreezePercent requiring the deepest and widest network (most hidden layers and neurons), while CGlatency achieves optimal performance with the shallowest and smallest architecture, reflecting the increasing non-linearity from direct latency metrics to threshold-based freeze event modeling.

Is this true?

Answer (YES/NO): NO